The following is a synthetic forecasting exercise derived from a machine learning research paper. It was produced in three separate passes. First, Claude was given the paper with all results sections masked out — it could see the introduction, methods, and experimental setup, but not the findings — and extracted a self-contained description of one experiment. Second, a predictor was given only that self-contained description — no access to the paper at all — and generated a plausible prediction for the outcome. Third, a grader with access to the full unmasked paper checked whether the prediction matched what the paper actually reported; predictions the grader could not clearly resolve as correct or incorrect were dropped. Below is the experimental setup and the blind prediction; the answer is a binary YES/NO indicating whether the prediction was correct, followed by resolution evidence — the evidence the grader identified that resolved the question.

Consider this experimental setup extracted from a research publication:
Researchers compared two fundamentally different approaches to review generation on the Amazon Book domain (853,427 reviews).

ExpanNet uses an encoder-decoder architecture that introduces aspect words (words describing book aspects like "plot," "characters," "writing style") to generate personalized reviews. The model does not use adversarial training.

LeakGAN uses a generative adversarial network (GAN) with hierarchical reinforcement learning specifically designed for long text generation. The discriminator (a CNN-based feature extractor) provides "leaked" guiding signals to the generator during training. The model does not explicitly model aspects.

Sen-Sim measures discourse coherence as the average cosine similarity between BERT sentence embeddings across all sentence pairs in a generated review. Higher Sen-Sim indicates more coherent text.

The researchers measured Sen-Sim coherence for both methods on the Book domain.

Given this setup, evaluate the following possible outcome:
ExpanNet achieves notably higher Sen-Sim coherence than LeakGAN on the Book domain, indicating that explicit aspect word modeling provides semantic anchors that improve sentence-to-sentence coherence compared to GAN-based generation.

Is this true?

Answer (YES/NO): YES